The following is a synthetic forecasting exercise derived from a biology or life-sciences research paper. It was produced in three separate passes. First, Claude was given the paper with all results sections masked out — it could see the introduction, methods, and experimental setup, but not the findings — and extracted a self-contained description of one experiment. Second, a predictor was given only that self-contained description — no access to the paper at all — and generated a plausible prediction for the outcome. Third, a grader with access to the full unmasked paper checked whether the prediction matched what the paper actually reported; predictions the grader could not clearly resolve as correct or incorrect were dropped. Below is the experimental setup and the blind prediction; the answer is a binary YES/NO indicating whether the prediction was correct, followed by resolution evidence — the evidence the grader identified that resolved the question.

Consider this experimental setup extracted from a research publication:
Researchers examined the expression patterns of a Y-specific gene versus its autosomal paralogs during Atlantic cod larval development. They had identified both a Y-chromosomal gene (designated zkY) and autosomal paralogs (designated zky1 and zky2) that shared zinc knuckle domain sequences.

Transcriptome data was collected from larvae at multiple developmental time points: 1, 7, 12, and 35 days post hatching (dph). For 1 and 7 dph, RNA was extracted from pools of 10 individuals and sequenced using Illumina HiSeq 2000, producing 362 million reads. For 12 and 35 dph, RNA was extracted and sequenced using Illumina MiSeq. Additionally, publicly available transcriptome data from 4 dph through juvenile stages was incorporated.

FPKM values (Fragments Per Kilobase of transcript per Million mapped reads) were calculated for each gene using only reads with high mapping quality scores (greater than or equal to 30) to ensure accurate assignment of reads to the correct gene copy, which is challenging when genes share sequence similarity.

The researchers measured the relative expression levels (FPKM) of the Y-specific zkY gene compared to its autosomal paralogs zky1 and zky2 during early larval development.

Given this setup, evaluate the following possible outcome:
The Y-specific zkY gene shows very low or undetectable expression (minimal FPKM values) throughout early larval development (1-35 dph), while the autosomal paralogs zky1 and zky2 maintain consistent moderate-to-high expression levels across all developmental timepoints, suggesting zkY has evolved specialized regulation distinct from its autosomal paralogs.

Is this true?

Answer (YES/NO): NO